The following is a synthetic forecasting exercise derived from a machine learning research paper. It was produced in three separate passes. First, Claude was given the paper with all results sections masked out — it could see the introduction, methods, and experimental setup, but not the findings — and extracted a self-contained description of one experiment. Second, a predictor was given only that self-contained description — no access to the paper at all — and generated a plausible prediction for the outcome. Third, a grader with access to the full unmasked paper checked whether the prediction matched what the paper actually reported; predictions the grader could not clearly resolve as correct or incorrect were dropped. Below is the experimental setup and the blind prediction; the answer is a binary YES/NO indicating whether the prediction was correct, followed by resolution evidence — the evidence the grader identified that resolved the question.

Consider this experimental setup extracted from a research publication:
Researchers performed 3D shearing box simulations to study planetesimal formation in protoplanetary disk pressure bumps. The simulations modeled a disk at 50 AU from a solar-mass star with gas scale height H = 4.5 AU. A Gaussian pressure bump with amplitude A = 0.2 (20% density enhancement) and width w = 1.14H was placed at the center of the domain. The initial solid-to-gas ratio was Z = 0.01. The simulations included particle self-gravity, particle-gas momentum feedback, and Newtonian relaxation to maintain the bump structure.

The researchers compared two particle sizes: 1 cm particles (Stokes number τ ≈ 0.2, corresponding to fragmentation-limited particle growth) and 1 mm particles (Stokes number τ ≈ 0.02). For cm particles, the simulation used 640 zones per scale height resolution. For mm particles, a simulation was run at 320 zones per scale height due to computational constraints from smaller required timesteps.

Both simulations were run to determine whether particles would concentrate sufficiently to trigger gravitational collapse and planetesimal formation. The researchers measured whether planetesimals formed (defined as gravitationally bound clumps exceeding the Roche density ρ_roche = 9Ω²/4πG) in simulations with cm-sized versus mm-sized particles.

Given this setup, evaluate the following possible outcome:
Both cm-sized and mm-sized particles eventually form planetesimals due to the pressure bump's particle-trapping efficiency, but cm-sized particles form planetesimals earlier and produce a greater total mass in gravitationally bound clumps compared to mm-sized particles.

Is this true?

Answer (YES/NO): NO